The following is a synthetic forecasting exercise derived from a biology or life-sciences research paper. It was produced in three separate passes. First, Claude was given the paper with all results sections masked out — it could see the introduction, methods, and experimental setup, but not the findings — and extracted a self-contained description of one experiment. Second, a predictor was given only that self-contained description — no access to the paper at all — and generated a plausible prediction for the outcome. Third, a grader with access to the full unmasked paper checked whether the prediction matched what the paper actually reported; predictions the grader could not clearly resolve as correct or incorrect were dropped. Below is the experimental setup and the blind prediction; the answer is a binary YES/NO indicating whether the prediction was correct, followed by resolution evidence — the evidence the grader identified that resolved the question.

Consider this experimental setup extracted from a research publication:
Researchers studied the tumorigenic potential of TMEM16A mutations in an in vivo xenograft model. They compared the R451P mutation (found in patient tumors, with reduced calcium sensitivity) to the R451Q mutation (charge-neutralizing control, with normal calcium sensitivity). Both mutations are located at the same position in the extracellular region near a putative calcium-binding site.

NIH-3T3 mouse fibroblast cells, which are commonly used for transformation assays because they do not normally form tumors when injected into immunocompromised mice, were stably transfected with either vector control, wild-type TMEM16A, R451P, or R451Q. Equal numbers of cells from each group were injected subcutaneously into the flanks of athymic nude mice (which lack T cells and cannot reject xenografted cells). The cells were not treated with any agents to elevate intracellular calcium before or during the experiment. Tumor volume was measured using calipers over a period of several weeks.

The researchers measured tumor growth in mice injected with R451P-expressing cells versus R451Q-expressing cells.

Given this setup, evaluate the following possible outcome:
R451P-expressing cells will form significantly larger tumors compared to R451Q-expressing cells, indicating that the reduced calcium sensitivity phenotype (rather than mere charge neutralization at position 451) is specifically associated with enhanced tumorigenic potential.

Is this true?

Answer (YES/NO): YES